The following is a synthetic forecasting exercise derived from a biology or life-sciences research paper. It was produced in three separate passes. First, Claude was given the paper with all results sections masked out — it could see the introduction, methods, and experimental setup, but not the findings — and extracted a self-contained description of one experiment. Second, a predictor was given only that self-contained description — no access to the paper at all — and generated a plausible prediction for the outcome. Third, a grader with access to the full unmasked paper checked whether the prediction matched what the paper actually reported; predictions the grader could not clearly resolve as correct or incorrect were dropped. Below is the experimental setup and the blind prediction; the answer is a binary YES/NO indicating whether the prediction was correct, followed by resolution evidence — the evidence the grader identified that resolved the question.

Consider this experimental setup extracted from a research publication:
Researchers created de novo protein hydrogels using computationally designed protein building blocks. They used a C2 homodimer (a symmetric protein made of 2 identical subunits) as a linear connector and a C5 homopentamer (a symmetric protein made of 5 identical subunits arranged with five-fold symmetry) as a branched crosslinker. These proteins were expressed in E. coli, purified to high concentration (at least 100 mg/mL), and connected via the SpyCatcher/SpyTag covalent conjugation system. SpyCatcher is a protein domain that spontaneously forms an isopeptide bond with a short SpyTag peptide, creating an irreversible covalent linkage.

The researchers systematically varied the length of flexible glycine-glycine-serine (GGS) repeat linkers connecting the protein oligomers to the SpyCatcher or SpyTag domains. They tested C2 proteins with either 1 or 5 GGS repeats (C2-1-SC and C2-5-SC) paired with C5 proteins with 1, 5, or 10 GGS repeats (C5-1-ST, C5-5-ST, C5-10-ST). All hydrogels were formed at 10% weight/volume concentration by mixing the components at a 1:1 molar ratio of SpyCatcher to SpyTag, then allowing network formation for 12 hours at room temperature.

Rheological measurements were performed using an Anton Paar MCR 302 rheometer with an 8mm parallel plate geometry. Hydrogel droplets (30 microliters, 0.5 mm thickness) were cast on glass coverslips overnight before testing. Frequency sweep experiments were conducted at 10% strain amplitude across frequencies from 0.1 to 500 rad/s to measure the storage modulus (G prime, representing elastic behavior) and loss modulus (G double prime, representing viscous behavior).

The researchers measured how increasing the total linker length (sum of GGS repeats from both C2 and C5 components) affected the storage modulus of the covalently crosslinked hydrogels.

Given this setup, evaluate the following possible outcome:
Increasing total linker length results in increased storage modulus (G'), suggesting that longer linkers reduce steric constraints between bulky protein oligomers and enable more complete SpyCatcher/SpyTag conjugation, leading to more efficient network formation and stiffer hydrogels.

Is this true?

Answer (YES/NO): YES